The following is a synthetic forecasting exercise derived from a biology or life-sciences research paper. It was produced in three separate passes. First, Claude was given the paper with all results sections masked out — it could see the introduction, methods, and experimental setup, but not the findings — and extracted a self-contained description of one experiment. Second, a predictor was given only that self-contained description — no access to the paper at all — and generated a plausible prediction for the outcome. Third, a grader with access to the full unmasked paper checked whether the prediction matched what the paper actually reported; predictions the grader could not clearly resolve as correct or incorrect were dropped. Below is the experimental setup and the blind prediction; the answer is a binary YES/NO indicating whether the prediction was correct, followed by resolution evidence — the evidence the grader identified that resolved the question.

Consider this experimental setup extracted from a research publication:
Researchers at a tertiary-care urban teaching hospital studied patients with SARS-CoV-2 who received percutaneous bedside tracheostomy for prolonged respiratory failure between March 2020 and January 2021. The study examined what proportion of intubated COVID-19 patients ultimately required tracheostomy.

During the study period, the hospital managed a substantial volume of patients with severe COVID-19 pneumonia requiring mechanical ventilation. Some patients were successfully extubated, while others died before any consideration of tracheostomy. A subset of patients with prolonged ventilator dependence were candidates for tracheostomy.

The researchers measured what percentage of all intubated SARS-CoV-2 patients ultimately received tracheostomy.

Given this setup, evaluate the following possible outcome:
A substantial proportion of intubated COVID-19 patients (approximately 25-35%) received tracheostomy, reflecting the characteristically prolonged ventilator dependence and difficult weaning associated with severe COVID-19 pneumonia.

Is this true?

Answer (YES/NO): NO